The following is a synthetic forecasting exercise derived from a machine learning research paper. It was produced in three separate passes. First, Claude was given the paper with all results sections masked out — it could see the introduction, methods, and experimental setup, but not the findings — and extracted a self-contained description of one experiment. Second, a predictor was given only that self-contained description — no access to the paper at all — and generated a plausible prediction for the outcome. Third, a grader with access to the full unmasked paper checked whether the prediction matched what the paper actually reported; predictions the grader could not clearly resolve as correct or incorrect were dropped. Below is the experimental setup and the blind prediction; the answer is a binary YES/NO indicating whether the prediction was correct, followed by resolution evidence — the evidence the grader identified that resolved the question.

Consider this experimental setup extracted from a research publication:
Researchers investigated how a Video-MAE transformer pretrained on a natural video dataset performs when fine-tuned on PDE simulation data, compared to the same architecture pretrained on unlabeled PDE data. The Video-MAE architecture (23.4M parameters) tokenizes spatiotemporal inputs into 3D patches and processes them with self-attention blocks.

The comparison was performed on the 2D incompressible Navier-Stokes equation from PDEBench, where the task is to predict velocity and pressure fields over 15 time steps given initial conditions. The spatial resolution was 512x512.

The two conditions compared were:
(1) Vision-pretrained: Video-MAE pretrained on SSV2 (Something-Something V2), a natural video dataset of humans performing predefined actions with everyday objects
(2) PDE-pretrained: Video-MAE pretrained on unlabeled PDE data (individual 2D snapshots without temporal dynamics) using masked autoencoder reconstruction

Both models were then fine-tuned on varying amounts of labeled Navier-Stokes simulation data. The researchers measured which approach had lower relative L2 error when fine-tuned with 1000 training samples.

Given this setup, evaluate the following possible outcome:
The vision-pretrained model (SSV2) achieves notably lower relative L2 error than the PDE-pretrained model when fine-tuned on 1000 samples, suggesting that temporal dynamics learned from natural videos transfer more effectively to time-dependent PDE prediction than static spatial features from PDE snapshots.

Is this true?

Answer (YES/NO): NO